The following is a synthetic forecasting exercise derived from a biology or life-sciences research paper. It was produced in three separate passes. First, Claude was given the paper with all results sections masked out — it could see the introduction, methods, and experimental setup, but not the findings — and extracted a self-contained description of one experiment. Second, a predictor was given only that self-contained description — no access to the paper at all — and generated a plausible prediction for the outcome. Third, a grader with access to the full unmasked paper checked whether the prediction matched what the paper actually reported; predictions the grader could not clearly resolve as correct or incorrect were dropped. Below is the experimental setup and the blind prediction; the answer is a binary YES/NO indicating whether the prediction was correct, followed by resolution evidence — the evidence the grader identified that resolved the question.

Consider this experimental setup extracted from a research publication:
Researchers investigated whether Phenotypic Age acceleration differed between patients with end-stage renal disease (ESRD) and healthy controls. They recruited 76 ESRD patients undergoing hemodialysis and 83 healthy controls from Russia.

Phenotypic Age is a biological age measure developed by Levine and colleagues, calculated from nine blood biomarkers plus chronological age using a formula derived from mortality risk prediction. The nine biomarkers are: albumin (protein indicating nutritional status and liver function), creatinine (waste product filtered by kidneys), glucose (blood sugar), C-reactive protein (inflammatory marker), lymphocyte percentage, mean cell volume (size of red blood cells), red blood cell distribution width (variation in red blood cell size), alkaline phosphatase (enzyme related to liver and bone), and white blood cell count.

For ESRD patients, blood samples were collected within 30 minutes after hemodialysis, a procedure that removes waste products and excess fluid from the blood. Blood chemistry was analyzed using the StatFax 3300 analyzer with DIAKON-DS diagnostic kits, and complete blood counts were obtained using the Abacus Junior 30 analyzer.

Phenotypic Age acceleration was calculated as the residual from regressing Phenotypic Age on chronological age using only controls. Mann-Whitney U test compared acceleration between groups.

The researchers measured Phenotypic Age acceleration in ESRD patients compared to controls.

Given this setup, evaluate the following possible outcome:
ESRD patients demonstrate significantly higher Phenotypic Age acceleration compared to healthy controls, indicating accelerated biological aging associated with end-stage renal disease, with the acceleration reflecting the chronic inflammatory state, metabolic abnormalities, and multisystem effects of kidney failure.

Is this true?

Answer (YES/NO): YES